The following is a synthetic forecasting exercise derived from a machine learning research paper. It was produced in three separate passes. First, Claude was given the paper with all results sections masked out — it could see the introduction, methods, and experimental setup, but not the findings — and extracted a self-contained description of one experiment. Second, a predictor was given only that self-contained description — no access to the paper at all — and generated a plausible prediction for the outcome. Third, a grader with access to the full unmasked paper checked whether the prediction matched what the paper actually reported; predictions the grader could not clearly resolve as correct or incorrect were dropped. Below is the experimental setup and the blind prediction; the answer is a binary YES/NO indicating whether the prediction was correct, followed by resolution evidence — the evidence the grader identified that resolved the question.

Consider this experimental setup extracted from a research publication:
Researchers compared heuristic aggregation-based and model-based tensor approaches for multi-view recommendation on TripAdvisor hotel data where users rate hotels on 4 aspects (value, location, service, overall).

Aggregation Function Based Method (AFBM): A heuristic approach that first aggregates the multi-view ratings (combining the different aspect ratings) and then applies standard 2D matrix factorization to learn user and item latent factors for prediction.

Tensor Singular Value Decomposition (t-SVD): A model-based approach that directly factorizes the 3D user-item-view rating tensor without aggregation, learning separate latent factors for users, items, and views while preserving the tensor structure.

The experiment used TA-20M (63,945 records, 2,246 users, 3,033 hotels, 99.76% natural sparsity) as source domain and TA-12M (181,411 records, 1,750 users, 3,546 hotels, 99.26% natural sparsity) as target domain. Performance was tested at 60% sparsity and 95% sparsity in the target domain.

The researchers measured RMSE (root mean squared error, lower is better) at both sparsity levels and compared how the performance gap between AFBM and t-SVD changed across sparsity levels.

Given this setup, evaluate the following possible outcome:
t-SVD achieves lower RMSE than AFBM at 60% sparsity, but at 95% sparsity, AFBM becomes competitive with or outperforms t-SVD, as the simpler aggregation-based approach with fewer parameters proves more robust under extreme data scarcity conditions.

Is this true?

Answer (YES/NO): NO